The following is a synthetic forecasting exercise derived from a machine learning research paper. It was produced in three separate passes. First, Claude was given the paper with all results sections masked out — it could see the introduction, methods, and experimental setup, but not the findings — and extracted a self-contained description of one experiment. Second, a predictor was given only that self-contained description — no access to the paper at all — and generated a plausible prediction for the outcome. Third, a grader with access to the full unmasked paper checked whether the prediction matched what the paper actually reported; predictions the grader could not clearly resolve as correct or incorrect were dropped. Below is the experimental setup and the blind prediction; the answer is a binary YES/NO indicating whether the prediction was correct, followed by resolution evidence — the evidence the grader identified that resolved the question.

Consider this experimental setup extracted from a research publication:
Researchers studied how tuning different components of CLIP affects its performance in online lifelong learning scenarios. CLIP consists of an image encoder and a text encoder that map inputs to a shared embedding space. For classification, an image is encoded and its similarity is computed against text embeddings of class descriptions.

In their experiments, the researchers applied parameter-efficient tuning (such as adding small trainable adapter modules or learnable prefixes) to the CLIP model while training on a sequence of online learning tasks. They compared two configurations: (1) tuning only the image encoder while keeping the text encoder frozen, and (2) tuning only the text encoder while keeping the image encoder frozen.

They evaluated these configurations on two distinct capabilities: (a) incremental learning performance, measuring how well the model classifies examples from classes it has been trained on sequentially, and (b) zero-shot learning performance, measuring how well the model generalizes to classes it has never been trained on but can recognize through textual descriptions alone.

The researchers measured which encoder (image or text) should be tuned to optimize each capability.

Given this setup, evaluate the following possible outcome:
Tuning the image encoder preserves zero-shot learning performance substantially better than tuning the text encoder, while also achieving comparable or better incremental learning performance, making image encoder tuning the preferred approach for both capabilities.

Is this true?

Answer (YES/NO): NO